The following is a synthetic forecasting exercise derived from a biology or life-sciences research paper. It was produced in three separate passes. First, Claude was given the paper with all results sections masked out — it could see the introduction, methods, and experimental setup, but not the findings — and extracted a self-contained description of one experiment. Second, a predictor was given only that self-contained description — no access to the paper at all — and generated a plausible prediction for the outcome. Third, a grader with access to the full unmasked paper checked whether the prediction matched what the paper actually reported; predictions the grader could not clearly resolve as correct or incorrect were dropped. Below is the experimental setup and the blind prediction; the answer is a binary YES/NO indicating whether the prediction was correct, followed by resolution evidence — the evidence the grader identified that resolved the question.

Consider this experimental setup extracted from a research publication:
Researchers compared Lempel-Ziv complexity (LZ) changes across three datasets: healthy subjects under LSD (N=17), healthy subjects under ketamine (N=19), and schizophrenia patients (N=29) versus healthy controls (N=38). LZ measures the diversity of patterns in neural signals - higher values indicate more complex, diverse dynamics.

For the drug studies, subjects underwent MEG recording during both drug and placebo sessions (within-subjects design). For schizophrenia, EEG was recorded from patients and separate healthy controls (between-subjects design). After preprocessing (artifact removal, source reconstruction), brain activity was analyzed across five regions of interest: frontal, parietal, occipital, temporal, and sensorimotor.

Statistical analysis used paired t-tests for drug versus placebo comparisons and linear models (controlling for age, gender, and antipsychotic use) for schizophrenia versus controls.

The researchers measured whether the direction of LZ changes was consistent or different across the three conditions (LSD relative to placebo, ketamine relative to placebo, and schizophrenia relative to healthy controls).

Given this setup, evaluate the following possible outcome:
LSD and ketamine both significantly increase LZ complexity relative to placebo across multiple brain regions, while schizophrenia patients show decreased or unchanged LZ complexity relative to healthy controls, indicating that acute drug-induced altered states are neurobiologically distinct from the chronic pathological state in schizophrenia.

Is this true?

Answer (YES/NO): NO